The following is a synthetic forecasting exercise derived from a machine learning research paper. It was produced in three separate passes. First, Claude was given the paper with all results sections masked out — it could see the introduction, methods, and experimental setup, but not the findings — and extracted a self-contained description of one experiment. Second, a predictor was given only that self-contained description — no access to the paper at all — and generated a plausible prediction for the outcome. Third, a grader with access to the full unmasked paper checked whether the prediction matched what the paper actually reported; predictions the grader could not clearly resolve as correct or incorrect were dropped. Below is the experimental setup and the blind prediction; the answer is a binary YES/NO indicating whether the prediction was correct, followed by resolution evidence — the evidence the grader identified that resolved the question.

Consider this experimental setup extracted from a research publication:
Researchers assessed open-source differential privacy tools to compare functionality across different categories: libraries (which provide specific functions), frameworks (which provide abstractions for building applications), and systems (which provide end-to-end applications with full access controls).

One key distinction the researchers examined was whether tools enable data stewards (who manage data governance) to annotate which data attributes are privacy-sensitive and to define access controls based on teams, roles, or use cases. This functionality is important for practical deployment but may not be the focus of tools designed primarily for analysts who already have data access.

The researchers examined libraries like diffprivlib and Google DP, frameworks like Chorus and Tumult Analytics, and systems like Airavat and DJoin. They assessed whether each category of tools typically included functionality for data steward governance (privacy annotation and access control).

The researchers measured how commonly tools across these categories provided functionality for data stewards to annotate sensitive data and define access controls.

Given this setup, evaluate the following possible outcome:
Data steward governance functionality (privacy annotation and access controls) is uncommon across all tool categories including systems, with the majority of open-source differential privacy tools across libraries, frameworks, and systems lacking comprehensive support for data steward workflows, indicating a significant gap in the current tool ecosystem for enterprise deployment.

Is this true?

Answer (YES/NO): YES